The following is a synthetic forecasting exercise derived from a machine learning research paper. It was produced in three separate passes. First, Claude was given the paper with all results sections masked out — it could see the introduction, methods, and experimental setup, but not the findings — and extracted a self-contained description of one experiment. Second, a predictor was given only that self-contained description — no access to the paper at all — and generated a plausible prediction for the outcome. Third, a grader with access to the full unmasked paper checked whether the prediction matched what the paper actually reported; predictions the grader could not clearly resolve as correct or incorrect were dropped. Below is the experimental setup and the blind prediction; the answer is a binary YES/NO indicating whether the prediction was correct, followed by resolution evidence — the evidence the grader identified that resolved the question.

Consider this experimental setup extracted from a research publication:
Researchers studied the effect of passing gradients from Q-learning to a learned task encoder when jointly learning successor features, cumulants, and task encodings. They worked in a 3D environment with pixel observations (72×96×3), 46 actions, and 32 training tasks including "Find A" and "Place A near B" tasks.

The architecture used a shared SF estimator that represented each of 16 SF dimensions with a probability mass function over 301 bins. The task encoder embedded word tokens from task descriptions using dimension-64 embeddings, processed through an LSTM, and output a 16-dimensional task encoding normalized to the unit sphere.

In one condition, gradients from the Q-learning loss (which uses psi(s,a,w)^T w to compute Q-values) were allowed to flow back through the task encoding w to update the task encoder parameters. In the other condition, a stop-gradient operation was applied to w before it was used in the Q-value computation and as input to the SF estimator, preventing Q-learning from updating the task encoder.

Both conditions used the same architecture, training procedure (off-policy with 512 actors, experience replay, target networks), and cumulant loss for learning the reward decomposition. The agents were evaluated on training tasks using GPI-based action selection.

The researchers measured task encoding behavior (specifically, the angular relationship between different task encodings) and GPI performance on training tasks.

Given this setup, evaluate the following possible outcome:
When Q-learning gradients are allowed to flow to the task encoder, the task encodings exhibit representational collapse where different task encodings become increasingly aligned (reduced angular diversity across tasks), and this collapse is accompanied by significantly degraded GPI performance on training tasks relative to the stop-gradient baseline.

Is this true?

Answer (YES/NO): YES